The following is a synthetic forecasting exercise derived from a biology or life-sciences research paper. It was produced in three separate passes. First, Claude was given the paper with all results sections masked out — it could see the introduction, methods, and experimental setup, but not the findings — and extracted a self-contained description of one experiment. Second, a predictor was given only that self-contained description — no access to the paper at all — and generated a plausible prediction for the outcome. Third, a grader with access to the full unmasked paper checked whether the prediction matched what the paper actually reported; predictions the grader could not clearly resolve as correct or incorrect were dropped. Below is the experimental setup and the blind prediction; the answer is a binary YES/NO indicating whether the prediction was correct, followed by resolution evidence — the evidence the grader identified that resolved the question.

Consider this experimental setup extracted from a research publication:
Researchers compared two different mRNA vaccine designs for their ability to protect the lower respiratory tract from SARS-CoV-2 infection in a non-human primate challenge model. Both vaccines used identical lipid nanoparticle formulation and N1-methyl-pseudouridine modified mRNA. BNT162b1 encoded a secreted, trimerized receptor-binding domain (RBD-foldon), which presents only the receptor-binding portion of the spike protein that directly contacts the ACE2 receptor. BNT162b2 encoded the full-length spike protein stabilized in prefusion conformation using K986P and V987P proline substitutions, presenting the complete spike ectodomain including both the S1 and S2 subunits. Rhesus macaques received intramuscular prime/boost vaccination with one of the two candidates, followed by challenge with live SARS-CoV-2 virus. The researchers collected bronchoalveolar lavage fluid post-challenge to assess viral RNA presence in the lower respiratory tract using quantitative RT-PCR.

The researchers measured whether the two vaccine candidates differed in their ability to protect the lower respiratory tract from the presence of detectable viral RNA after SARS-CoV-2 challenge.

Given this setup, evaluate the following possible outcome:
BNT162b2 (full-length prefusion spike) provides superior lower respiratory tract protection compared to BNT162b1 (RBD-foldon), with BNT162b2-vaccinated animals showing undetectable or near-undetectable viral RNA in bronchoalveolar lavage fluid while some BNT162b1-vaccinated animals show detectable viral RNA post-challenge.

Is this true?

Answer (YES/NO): YES